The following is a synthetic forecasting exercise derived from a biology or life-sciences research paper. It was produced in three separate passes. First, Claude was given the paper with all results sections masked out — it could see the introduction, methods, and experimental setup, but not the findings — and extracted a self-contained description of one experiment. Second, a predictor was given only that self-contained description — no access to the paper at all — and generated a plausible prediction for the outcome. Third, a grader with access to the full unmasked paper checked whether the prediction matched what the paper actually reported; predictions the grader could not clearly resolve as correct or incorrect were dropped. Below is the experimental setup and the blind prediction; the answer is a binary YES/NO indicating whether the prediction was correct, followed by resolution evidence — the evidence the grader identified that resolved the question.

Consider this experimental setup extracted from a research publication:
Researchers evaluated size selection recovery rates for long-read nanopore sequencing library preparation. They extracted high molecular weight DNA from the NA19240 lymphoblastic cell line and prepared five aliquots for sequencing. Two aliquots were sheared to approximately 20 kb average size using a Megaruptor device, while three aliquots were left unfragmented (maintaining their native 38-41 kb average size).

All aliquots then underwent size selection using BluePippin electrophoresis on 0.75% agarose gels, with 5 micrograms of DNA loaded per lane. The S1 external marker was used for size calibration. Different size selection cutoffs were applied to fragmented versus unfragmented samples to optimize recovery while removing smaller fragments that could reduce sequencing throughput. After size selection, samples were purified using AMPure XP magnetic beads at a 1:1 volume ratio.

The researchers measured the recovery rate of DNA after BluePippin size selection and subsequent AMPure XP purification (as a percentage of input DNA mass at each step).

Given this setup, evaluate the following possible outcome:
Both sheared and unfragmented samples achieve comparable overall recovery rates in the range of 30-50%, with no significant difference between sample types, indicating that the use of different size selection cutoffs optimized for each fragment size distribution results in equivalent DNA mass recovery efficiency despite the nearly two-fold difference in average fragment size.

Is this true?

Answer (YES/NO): NO